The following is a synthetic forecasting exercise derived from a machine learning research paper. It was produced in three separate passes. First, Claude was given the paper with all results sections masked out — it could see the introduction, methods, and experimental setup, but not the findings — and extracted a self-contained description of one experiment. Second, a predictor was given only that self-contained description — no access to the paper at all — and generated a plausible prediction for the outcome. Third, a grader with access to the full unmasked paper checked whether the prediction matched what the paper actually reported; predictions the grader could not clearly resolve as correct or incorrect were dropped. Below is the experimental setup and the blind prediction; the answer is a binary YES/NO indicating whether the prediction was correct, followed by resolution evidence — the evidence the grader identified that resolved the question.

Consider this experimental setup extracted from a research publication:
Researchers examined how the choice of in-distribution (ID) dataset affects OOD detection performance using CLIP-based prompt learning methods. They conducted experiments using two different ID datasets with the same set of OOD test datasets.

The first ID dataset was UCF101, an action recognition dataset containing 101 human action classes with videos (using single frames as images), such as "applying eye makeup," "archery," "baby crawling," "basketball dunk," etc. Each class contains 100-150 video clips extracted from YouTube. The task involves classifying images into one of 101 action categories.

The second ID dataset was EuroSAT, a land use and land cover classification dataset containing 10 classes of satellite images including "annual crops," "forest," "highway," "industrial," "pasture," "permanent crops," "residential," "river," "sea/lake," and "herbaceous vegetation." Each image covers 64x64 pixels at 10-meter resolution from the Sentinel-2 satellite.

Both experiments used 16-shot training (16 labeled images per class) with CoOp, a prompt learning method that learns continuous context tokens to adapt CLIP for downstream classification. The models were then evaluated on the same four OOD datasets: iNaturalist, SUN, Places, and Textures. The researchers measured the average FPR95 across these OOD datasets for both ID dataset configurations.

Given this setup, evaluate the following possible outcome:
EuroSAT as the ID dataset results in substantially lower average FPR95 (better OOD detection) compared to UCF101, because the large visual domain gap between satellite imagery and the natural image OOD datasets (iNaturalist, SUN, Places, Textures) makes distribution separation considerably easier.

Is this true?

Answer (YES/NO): NO